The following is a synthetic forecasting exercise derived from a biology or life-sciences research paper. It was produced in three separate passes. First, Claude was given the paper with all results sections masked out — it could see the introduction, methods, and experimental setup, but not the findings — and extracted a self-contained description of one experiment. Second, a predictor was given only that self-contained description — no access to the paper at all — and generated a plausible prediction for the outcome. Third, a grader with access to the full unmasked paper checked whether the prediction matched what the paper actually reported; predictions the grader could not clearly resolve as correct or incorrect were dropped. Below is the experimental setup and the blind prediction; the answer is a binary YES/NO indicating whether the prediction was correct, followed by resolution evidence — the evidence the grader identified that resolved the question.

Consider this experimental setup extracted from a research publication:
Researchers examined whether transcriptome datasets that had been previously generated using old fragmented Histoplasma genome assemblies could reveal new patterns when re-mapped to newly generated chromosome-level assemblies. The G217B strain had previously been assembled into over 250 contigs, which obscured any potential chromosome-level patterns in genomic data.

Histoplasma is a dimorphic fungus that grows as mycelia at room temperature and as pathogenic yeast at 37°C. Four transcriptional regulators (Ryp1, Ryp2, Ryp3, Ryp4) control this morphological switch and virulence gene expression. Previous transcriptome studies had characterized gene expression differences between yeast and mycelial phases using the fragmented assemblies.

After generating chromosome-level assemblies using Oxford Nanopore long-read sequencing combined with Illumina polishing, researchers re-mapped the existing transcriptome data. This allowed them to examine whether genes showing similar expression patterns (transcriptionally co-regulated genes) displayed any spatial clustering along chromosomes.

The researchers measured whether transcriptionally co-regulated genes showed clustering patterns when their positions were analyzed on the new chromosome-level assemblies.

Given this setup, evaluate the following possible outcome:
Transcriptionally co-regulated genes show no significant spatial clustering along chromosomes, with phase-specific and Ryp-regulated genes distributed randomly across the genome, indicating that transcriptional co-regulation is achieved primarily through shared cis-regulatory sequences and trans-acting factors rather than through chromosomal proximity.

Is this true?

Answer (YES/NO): NO